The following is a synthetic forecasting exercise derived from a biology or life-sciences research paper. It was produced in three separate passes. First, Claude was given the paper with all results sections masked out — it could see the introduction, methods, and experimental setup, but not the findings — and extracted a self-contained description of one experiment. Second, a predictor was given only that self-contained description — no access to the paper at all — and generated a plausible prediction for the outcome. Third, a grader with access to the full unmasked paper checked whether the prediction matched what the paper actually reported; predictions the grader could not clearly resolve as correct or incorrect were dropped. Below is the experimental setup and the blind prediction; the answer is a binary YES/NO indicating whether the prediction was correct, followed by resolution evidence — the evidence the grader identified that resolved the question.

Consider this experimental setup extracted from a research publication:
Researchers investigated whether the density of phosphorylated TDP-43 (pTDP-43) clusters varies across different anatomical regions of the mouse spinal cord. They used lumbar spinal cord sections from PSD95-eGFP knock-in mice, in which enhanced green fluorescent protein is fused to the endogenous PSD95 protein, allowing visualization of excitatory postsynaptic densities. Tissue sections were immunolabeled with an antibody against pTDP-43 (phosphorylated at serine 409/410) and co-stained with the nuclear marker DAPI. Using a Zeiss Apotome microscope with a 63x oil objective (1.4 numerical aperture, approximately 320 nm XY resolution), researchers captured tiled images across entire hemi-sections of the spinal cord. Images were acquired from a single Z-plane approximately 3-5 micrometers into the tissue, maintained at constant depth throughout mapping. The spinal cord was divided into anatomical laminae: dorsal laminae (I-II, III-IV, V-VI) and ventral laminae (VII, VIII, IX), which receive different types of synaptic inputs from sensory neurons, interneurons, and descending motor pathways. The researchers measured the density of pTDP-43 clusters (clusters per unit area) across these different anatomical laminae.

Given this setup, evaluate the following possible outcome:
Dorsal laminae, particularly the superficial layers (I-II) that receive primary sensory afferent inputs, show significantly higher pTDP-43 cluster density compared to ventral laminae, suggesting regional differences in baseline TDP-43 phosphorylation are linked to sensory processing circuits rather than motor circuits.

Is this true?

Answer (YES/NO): NO